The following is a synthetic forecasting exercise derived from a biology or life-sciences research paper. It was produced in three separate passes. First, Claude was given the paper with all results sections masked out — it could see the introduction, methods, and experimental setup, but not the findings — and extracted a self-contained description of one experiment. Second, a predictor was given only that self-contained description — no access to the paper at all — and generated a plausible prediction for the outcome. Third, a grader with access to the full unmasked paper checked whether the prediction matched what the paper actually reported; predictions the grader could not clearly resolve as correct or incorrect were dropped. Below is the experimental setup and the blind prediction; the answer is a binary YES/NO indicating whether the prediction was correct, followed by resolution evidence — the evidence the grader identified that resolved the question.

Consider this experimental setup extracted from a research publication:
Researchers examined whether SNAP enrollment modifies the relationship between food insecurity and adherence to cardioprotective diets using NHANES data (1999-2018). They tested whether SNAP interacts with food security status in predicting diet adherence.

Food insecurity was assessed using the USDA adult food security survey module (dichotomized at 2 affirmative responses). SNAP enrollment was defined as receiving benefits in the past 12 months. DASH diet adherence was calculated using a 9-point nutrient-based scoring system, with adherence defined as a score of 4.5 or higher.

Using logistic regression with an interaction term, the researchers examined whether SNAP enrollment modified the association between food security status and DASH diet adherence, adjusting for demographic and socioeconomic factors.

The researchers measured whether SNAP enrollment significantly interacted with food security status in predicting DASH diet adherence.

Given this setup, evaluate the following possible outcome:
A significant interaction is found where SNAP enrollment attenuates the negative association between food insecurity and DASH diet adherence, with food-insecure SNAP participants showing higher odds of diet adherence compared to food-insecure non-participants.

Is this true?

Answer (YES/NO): YES